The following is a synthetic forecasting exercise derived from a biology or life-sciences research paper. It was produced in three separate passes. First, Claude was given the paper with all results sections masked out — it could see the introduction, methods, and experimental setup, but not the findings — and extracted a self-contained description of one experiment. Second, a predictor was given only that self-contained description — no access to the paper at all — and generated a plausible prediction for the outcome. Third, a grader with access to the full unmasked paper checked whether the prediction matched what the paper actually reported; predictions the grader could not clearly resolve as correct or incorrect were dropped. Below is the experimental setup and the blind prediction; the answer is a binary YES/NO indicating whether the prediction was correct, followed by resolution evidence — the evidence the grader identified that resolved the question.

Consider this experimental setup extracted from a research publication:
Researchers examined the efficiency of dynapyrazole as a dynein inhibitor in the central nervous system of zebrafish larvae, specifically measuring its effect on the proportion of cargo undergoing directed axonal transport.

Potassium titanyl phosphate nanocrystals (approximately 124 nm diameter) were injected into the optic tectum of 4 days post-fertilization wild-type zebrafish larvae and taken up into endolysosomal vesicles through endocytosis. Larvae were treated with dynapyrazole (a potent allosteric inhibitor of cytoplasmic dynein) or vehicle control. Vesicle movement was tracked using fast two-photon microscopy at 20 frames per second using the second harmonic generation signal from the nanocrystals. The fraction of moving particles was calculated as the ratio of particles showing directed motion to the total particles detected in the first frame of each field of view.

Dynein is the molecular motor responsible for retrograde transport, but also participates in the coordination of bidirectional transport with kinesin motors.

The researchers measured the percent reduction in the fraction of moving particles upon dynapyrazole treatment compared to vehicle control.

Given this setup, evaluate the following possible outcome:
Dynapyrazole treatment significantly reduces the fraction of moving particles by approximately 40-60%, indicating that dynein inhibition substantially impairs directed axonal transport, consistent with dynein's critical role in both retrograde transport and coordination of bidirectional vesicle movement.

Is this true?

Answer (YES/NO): NO